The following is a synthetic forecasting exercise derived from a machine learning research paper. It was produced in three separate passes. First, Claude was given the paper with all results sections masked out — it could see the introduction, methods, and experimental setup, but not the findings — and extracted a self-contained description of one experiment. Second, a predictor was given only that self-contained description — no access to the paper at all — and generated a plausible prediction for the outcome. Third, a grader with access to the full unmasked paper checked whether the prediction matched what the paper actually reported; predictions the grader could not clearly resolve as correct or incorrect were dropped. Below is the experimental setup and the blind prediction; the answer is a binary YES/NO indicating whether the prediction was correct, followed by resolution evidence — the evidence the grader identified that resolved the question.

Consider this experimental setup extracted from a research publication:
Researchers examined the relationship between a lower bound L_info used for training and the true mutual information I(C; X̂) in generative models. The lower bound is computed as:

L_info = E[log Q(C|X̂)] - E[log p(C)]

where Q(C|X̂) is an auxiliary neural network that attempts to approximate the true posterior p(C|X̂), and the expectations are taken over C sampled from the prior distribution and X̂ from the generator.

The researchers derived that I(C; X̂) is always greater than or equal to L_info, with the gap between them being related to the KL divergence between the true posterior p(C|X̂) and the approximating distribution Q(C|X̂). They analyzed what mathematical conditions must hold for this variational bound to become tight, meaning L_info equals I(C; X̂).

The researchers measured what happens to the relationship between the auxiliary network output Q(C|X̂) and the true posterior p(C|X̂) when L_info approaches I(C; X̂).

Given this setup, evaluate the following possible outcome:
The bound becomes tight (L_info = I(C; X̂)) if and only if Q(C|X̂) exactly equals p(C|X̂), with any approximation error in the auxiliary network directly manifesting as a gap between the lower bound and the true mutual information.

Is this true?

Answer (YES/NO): YES